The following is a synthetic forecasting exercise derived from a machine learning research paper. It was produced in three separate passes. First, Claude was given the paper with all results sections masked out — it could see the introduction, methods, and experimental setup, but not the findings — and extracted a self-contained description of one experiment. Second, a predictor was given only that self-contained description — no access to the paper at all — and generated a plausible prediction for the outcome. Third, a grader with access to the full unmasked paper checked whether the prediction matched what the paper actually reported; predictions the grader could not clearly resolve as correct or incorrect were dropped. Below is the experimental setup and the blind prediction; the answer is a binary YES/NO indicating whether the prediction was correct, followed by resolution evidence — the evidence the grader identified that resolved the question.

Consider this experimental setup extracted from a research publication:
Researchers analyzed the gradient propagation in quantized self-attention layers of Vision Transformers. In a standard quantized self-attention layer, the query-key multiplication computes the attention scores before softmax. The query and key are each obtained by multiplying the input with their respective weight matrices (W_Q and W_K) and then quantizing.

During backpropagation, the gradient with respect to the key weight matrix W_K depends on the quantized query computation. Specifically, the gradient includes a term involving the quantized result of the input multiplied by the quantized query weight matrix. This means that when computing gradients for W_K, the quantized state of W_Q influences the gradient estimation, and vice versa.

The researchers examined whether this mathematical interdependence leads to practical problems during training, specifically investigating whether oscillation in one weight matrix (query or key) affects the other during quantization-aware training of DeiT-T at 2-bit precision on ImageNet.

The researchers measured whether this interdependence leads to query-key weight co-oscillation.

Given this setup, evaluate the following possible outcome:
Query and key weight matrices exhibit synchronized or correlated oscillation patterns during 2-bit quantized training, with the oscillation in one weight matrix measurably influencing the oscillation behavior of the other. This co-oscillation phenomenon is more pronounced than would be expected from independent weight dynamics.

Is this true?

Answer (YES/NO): YES